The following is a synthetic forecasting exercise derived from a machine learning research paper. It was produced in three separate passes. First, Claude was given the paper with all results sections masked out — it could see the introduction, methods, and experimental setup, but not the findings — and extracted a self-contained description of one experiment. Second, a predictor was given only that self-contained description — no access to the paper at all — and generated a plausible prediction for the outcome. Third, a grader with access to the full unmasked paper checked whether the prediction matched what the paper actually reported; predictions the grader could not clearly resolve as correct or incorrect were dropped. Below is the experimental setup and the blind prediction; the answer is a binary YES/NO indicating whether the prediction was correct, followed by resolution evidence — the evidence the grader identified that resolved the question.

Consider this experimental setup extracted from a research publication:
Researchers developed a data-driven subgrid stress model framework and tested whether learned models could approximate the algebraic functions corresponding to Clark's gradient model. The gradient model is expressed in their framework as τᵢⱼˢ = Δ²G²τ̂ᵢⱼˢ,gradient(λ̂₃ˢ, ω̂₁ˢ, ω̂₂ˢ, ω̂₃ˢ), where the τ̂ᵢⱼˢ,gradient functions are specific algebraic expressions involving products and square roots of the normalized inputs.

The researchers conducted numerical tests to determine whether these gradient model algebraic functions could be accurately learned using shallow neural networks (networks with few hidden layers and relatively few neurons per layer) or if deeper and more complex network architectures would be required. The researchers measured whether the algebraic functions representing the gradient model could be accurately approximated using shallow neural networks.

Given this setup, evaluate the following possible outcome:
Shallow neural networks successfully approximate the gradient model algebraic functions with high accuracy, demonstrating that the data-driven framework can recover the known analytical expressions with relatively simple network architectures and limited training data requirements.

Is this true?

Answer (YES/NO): YES